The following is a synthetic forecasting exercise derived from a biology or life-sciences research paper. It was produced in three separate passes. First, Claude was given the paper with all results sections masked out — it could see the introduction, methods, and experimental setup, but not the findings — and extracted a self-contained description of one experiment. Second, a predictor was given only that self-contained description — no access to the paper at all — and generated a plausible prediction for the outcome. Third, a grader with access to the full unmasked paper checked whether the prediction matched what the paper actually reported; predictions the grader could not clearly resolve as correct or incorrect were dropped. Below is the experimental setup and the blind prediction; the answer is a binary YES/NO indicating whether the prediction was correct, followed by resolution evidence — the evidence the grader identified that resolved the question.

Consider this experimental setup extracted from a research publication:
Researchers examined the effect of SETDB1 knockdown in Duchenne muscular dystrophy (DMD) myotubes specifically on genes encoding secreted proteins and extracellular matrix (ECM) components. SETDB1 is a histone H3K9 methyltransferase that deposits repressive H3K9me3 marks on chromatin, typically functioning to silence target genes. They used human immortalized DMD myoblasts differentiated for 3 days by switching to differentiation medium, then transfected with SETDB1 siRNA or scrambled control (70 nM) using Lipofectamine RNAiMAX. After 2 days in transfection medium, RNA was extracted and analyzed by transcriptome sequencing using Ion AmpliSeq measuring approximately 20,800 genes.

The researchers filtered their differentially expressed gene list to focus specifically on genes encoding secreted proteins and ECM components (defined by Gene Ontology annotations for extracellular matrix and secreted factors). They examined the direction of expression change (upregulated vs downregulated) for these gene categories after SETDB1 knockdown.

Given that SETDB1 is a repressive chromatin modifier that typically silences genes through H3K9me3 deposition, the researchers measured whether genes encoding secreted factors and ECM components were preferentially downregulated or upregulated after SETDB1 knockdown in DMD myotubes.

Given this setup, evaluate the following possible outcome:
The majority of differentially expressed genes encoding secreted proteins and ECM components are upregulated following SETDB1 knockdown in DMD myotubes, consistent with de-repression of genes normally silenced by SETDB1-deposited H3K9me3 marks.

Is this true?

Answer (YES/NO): NO